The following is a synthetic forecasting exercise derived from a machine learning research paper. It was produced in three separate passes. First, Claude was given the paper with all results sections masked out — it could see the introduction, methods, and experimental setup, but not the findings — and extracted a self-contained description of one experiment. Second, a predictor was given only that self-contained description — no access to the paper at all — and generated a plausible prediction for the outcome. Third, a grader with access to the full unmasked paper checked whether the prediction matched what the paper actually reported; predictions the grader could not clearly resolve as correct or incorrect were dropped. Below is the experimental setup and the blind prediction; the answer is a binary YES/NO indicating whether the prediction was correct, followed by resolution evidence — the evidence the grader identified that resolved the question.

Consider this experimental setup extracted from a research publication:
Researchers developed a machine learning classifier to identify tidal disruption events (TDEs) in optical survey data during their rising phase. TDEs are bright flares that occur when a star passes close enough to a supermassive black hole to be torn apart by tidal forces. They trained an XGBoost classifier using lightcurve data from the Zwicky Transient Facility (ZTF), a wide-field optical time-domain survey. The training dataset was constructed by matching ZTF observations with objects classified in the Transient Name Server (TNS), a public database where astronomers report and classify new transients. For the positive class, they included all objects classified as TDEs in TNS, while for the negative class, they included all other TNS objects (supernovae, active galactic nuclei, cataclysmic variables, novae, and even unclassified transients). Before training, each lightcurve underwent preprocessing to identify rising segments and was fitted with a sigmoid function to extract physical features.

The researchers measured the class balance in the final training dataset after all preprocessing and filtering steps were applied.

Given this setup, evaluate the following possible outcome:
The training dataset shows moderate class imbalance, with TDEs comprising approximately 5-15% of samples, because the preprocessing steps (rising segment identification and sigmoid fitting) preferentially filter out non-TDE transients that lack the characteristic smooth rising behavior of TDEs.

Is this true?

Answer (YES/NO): NO